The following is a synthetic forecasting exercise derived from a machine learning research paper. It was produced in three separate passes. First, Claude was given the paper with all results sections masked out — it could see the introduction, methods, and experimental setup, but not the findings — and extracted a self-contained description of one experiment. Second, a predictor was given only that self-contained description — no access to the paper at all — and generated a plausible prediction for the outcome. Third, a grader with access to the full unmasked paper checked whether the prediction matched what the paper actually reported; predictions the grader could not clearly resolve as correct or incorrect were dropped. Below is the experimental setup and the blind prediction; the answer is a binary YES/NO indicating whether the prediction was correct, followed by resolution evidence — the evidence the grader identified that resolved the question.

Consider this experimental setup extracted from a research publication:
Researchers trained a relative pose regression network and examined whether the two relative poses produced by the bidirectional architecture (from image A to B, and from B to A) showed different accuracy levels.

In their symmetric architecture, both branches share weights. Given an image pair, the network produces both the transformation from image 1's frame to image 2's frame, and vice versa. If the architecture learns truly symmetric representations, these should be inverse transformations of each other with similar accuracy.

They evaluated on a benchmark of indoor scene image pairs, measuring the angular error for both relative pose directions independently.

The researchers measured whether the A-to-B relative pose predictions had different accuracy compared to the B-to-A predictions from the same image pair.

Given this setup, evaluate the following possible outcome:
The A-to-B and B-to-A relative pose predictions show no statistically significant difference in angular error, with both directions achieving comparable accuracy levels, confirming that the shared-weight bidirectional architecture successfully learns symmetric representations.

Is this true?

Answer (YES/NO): YES